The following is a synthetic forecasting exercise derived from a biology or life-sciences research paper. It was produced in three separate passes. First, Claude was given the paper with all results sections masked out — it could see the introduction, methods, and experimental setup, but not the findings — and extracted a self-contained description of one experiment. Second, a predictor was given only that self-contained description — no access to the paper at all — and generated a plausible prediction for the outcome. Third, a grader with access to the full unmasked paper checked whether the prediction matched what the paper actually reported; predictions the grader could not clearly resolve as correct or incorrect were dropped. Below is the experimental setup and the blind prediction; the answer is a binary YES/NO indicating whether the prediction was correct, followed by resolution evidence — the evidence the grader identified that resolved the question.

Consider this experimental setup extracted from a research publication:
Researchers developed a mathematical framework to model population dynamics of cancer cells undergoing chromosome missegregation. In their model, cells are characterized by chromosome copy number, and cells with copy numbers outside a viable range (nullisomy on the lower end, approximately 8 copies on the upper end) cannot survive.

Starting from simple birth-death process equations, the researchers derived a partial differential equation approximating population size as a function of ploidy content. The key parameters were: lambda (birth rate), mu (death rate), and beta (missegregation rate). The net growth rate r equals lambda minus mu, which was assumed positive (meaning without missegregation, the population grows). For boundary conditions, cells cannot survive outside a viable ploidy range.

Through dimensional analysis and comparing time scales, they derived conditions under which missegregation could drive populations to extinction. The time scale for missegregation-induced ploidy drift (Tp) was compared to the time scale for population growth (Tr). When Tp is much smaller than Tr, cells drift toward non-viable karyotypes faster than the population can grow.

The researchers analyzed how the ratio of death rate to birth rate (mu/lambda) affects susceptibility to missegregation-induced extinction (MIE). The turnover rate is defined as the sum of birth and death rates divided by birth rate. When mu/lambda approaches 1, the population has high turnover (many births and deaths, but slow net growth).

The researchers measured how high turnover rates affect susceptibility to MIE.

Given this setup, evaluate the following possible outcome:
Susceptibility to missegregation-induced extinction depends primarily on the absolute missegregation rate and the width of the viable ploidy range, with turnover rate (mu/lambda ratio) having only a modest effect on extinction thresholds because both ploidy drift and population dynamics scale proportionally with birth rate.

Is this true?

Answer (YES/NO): NO